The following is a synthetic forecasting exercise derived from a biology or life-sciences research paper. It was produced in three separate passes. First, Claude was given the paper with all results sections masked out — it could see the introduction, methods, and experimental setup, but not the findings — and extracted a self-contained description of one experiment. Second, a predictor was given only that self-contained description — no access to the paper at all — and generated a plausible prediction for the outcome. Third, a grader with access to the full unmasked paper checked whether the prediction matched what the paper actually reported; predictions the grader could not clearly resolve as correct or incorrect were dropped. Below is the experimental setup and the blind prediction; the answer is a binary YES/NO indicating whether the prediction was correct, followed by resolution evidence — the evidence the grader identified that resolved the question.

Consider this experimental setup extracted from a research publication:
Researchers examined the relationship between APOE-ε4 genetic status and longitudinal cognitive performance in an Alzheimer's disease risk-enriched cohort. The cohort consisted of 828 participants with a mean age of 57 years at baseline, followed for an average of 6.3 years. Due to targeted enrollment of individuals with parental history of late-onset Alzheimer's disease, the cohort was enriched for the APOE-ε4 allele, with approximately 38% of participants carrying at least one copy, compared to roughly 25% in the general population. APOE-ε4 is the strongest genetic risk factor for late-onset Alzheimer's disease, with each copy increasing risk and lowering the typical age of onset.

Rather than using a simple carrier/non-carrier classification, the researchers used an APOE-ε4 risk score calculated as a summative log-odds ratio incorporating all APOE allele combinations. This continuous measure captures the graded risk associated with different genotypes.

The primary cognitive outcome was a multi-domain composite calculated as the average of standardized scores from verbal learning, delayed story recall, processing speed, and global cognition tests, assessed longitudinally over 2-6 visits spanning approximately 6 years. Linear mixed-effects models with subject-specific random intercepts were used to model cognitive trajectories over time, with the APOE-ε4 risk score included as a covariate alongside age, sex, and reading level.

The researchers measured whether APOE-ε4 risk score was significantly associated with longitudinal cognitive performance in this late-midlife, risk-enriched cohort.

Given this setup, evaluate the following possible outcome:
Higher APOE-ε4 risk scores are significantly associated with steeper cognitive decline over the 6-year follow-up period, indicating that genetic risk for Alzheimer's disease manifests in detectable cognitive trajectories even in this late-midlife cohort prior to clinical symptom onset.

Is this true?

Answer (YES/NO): NO